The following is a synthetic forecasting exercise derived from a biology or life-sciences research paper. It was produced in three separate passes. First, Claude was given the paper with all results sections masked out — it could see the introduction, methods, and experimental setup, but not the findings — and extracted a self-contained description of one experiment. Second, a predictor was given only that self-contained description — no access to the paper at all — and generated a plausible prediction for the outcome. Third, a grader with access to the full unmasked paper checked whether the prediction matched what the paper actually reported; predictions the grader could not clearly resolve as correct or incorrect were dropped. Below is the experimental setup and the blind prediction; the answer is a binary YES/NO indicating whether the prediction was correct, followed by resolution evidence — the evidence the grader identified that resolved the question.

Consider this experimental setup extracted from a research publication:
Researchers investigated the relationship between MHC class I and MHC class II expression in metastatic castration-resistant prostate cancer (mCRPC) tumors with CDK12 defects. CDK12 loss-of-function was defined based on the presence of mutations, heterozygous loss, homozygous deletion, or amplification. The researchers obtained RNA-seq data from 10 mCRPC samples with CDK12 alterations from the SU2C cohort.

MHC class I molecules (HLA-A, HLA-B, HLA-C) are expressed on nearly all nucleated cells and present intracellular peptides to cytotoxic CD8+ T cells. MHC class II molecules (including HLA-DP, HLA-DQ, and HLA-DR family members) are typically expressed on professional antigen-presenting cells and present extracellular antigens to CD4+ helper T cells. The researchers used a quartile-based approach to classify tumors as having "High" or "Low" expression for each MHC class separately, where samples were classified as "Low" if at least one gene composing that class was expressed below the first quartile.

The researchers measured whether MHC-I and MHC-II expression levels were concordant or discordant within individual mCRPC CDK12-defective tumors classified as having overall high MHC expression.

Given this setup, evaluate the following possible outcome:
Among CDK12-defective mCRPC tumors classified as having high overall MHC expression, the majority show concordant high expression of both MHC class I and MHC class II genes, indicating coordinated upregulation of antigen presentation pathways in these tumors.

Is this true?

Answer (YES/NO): YES